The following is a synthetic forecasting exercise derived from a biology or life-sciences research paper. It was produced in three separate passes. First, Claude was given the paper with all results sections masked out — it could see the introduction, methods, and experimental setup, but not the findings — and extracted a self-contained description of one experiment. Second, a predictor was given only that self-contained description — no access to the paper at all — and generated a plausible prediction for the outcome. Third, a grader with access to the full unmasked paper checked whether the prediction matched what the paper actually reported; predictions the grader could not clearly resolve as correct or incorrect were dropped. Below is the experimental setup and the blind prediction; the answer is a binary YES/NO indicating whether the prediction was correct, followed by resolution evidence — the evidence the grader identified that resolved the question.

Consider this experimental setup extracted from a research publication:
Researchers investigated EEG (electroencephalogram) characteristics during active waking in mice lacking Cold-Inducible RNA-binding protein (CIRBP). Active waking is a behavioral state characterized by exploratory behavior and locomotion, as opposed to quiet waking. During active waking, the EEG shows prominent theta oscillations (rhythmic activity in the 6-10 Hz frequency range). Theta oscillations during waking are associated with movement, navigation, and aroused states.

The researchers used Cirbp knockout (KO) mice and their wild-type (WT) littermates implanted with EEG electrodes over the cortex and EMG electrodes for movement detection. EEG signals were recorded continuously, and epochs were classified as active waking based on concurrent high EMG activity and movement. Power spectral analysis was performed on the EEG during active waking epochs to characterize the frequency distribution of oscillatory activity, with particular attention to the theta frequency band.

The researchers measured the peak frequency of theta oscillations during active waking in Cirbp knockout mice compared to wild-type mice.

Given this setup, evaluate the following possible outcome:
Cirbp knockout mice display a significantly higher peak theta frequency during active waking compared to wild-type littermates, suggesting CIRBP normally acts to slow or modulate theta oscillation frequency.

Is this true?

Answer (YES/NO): NO